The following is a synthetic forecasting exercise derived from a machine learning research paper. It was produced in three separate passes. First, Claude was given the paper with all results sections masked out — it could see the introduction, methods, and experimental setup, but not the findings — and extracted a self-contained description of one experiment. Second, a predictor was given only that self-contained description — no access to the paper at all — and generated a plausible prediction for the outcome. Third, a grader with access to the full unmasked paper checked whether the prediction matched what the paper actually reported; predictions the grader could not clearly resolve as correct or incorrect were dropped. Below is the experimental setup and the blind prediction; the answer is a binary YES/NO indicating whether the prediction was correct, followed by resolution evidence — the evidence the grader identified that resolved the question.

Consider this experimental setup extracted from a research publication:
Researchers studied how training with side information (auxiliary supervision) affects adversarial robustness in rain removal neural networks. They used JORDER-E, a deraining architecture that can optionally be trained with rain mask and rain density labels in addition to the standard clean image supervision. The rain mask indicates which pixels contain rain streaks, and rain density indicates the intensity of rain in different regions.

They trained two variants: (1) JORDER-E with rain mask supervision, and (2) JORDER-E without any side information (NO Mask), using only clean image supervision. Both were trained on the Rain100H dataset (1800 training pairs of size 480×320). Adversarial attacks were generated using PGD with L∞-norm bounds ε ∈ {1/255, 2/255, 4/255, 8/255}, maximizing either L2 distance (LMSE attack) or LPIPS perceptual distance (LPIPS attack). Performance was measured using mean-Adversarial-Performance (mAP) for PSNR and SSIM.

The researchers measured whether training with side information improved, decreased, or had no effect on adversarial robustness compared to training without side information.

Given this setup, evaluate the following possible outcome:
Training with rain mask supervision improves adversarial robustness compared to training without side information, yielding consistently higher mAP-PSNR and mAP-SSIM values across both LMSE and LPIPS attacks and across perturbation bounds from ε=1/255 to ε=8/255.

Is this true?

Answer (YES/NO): NO